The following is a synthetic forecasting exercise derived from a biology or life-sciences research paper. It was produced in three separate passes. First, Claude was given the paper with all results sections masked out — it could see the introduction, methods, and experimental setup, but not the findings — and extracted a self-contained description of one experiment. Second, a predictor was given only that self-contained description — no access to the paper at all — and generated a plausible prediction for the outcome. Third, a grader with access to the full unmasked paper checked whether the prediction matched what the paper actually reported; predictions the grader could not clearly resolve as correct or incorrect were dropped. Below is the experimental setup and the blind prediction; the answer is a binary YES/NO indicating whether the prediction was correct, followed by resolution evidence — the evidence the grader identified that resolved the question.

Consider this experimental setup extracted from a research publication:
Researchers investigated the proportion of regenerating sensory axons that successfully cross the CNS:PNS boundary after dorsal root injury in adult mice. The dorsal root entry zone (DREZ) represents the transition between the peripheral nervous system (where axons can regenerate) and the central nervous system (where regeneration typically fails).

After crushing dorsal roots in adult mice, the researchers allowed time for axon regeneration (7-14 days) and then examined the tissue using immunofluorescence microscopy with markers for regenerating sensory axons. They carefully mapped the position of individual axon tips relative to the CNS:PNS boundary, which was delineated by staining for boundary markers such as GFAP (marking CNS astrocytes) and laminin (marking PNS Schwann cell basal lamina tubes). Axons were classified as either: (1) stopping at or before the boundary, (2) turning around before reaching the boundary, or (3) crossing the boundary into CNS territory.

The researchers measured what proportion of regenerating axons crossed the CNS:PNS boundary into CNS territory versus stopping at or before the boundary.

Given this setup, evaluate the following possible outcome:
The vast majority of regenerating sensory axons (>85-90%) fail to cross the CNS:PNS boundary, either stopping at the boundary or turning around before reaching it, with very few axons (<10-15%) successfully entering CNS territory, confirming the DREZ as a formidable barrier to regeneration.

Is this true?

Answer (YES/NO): NO